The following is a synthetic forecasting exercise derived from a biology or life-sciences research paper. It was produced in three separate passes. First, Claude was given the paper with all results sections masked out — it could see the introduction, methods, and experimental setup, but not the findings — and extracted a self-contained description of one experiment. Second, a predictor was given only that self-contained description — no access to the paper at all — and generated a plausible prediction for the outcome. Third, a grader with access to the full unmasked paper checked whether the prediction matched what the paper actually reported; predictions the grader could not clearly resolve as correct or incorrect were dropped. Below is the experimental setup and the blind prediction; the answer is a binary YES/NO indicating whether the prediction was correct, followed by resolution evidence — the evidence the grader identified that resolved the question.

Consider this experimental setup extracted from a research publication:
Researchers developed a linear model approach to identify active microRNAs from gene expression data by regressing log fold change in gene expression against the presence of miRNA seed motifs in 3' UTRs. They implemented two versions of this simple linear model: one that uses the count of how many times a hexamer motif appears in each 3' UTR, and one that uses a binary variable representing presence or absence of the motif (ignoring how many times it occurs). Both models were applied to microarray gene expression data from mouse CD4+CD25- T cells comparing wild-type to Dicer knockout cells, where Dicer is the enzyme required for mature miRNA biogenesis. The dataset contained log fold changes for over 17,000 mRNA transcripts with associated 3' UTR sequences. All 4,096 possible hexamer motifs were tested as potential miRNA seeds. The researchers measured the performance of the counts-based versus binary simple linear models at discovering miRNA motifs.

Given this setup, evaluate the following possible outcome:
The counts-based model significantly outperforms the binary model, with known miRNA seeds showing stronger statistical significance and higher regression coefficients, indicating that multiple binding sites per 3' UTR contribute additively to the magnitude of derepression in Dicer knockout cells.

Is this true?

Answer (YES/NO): NO